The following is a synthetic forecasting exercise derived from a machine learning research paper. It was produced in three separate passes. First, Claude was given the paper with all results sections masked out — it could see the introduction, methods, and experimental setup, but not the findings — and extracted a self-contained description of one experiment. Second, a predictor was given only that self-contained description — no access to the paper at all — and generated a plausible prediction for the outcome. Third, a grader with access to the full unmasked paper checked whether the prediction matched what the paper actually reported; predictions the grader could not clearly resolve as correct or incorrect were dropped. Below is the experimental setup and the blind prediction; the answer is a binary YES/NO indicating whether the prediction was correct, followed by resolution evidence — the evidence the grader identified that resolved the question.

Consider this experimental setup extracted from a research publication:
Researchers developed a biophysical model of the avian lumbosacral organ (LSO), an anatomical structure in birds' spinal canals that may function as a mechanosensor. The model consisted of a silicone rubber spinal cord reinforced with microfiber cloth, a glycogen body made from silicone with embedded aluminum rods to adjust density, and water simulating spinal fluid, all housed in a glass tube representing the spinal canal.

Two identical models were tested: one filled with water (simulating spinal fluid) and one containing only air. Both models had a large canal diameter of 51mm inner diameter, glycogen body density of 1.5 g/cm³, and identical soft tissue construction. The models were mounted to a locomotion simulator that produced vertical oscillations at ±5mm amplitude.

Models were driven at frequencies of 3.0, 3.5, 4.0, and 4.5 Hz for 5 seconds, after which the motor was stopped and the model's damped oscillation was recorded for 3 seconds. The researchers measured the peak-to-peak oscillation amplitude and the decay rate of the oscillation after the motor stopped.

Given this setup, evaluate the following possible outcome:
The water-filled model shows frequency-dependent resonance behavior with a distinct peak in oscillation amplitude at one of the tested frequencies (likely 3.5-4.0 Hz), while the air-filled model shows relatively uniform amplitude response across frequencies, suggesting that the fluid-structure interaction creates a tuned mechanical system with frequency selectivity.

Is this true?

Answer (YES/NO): NO